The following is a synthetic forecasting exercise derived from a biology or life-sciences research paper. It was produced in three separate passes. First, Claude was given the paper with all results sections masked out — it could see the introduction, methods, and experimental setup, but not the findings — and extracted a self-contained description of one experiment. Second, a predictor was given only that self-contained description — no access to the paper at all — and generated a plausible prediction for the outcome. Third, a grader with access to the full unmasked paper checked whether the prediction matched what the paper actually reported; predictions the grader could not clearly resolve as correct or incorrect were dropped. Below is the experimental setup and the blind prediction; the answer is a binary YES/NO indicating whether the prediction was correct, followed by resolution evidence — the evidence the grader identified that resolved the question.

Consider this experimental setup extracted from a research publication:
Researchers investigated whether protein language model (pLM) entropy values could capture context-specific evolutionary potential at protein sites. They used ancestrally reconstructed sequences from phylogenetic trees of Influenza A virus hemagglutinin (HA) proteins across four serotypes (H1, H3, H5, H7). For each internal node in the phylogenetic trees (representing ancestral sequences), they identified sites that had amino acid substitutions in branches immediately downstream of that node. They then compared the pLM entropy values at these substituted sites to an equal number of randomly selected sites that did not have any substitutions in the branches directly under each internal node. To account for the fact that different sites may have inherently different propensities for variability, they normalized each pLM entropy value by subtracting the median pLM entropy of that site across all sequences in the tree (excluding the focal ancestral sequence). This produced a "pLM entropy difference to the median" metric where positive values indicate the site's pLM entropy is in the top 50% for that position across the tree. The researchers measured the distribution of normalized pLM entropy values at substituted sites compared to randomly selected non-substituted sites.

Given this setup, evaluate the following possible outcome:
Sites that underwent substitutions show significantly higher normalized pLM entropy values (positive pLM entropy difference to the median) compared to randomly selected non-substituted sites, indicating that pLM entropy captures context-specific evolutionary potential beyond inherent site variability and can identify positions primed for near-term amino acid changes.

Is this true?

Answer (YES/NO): YES